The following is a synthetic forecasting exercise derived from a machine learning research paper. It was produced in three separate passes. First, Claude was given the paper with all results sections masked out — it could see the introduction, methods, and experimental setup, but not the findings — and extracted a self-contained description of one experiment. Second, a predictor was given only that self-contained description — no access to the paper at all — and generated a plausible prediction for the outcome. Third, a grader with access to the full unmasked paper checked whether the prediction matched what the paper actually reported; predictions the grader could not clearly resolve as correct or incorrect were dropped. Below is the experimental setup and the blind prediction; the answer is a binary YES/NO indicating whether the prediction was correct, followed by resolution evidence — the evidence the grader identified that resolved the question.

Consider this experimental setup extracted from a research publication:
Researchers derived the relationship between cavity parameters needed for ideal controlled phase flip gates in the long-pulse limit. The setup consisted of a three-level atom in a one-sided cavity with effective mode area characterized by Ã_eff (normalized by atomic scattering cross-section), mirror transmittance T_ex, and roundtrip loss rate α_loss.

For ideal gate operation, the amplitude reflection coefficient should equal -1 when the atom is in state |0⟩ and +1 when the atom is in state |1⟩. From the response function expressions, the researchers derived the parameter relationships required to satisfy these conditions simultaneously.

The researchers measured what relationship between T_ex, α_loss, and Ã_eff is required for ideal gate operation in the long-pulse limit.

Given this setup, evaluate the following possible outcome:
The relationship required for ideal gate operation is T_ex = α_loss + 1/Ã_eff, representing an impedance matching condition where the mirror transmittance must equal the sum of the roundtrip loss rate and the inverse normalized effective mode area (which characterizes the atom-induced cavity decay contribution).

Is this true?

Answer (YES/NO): NO